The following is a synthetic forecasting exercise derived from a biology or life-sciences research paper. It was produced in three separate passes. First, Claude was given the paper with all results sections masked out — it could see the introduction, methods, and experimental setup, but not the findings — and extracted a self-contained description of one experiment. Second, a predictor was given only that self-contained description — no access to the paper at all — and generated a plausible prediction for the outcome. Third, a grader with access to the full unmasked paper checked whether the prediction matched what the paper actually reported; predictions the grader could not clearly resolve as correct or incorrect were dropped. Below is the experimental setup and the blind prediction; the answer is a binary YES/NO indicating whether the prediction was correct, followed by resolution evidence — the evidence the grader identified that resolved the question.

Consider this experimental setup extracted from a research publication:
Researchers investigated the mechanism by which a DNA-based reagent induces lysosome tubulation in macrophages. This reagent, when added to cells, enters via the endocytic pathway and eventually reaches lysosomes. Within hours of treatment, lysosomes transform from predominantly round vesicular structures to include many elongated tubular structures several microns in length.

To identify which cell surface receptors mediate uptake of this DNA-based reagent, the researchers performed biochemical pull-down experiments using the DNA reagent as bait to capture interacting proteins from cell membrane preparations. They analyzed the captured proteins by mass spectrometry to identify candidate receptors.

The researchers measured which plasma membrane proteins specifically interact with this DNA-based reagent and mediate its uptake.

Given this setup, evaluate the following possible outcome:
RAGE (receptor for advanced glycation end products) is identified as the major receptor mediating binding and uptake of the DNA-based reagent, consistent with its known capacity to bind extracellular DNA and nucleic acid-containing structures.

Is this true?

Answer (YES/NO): NO